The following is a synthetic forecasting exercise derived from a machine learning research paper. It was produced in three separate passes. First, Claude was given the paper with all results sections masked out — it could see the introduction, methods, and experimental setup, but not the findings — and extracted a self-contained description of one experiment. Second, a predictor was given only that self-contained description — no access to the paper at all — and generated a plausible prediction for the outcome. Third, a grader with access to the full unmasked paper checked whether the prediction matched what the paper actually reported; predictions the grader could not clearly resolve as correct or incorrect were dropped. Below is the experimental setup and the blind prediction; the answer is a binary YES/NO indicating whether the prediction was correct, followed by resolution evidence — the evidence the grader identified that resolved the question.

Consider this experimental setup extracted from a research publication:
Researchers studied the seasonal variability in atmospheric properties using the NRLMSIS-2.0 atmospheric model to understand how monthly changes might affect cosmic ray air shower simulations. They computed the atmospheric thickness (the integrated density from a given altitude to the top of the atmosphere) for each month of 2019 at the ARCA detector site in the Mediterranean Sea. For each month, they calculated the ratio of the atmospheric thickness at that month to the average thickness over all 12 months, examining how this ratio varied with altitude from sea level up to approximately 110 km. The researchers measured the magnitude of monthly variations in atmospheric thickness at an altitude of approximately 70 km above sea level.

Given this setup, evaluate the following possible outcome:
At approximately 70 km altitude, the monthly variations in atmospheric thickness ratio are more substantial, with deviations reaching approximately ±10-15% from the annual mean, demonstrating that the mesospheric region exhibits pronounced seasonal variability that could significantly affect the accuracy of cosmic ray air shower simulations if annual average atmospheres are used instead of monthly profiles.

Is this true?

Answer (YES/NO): NO